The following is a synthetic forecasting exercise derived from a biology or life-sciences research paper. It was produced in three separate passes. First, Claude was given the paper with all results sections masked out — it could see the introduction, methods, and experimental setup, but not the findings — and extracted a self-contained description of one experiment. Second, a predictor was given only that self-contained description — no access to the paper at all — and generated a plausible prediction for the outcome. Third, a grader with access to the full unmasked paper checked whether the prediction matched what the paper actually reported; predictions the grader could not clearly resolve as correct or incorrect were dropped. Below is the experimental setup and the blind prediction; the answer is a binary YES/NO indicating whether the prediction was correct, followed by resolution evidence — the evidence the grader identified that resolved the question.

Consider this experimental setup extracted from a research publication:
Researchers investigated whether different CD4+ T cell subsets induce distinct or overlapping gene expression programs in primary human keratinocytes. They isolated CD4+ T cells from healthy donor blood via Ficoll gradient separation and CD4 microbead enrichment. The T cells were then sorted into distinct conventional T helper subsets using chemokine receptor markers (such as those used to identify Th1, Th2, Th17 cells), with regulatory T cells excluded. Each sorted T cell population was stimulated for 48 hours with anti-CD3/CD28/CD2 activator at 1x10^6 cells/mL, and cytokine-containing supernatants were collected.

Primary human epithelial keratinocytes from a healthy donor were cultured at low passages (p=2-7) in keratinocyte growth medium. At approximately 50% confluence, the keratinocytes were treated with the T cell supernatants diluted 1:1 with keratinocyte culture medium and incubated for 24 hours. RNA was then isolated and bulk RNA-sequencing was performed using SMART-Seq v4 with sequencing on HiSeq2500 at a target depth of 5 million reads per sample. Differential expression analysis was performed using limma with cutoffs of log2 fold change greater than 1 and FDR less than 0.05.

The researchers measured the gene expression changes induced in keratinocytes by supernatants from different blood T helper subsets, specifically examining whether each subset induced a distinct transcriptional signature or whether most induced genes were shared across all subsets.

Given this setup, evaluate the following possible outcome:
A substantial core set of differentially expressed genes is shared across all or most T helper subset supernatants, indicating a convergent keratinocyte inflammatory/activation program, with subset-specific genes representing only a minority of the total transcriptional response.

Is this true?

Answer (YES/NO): NO